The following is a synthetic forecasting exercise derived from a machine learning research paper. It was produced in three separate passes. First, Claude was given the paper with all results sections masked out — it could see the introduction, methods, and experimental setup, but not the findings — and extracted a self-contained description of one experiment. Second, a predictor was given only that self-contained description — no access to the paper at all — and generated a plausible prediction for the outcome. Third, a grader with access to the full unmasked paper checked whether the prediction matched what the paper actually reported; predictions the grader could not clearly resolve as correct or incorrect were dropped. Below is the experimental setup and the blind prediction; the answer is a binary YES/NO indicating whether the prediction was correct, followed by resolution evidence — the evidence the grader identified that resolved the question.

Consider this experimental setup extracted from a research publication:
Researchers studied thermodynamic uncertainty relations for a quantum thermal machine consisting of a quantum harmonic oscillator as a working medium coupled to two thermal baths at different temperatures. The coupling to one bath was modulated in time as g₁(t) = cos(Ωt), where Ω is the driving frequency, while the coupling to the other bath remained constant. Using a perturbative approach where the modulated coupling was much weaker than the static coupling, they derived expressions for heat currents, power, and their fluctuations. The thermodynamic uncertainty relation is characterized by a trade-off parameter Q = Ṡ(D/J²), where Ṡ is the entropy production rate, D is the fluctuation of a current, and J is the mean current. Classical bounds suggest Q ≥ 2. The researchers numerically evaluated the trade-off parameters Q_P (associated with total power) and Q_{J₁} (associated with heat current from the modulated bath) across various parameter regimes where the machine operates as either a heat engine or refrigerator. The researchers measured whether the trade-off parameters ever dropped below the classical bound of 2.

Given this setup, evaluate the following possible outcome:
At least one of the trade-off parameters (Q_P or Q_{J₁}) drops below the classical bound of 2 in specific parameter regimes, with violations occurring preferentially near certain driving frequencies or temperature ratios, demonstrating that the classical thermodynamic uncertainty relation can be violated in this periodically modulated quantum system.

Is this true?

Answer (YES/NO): NO